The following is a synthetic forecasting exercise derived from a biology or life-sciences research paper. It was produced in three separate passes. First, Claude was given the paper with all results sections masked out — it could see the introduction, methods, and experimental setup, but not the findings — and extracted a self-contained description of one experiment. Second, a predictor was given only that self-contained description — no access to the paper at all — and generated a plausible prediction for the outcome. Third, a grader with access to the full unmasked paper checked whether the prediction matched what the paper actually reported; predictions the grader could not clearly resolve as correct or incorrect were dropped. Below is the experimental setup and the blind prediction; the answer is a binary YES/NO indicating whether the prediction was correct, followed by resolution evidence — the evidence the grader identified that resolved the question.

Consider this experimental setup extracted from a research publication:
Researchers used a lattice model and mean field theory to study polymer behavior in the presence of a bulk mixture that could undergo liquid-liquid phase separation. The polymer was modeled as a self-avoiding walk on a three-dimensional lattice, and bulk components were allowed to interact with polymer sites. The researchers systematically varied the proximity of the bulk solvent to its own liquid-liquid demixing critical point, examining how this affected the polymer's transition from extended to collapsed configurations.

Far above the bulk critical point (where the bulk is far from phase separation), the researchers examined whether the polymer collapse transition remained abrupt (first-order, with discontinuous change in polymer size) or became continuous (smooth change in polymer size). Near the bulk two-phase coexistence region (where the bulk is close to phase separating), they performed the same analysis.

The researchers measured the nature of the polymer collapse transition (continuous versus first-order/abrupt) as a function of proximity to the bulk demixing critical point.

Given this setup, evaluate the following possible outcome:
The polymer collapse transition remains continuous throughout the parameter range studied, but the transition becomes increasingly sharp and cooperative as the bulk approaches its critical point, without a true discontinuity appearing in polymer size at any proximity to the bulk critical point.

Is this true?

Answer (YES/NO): NO